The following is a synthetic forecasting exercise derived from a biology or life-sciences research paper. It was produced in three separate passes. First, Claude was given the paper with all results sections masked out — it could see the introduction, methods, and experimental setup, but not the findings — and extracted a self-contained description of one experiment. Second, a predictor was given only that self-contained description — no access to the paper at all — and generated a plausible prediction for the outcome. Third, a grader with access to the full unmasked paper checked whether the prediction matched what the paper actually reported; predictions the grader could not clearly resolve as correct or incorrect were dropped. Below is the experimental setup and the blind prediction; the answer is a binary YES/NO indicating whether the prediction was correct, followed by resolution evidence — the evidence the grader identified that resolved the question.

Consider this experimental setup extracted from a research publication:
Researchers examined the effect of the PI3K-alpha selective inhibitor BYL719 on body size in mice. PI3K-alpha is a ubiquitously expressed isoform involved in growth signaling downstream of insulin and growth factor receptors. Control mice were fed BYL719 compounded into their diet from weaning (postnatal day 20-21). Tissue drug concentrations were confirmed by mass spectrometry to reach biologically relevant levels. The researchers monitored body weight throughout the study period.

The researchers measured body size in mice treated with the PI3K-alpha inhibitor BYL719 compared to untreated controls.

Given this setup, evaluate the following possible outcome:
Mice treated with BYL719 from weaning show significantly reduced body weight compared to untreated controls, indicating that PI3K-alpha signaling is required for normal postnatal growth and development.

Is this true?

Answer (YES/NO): YES